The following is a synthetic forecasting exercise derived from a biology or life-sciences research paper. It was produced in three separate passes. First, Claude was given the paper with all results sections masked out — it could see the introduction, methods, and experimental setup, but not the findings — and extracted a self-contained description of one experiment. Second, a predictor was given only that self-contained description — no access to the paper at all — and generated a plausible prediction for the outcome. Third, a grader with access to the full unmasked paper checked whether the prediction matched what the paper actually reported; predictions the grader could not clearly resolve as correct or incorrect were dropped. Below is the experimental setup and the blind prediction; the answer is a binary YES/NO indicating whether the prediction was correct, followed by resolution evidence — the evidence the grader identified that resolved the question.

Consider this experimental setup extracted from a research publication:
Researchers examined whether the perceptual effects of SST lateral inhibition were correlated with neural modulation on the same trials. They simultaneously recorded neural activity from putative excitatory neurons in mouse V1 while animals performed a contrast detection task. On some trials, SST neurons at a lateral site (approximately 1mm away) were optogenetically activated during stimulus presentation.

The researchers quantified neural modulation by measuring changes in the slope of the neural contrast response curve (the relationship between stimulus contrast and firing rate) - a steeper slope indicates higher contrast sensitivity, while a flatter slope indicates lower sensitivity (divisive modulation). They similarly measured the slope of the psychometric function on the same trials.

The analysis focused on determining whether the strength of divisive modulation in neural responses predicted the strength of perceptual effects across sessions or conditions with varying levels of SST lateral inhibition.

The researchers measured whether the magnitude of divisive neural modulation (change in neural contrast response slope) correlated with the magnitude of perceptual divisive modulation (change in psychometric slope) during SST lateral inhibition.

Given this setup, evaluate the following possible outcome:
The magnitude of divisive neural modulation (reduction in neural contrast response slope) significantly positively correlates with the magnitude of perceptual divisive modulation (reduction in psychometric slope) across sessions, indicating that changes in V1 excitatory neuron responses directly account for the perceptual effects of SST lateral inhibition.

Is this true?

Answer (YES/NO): YES